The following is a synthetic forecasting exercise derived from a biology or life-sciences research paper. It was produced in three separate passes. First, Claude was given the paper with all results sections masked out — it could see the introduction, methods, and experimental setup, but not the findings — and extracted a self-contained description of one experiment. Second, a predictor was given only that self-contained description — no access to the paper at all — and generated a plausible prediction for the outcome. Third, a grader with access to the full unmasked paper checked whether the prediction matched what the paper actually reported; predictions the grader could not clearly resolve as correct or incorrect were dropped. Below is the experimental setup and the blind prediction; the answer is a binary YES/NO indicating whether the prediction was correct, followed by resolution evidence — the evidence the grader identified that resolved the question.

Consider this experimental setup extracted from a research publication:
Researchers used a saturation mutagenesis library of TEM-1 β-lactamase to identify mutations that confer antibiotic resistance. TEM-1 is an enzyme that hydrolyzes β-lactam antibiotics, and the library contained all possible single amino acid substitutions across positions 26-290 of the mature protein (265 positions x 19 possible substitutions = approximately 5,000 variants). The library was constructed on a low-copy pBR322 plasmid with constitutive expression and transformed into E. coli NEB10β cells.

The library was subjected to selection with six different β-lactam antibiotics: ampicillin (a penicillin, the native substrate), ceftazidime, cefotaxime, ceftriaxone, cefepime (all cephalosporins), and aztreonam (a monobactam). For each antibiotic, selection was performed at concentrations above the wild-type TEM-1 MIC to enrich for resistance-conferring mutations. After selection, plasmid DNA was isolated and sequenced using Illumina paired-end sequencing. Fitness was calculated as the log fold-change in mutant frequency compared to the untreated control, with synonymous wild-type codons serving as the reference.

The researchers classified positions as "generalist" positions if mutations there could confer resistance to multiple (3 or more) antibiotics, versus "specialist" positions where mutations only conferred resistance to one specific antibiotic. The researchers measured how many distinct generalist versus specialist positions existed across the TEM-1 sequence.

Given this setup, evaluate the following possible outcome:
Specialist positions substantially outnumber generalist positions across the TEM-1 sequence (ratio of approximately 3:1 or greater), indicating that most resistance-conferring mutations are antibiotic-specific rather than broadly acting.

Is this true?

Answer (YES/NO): YES